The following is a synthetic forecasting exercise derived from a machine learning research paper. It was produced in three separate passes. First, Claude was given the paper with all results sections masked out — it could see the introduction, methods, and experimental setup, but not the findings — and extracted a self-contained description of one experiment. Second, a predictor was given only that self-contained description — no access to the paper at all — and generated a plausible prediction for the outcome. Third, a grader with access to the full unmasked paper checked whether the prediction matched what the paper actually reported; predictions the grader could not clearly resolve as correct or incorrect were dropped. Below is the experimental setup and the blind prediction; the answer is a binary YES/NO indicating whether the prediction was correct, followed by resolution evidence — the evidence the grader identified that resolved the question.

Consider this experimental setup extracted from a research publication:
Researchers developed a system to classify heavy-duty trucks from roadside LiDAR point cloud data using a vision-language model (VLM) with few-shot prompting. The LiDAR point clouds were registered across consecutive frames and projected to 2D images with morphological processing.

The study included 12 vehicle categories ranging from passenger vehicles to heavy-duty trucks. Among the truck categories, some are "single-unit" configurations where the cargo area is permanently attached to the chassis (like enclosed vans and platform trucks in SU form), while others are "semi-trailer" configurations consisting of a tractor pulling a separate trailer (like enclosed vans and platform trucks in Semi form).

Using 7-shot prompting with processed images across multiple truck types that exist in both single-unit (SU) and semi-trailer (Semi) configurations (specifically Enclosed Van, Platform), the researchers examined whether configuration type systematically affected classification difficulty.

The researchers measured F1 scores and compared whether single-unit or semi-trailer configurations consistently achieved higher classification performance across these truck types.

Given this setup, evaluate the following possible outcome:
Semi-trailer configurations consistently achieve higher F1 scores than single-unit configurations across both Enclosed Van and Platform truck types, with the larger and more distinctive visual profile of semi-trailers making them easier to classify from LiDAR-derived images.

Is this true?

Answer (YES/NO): NO